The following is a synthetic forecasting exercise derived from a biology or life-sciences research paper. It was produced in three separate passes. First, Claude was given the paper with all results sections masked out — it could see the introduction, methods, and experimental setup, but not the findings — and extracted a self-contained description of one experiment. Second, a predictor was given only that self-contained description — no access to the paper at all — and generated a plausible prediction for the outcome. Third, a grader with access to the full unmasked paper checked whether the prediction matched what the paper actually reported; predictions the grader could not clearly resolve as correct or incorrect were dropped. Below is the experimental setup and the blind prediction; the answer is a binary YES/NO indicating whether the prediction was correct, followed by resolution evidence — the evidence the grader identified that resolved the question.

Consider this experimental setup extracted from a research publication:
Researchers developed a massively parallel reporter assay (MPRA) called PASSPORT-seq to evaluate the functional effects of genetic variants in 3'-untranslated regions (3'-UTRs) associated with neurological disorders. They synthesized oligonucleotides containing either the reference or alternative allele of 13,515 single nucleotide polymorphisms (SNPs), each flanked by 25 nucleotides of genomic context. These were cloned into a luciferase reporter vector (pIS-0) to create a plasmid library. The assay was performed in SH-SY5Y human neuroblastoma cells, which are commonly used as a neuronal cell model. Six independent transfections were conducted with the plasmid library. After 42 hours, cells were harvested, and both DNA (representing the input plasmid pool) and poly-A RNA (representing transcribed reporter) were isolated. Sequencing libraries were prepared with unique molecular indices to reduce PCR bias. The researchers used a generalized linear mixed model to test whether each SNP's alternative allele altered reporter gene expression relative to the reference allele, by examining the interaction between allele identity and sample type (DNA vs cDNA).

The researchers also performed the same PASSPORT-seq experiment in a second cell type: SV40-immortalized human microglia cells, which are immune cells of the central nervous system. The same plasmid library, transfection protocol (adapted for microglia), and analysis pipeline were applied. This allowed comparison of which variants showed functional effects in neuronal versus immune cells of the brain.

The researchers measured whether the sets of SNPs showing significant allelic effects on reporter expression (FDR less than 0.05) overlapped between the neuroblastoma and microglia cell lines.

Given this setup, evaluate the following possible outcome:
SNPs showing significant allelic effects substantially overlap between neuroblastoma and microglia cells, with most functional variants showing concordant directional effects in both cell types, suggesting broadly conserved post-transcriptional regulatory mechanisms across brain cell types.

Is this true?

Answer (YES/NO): NO